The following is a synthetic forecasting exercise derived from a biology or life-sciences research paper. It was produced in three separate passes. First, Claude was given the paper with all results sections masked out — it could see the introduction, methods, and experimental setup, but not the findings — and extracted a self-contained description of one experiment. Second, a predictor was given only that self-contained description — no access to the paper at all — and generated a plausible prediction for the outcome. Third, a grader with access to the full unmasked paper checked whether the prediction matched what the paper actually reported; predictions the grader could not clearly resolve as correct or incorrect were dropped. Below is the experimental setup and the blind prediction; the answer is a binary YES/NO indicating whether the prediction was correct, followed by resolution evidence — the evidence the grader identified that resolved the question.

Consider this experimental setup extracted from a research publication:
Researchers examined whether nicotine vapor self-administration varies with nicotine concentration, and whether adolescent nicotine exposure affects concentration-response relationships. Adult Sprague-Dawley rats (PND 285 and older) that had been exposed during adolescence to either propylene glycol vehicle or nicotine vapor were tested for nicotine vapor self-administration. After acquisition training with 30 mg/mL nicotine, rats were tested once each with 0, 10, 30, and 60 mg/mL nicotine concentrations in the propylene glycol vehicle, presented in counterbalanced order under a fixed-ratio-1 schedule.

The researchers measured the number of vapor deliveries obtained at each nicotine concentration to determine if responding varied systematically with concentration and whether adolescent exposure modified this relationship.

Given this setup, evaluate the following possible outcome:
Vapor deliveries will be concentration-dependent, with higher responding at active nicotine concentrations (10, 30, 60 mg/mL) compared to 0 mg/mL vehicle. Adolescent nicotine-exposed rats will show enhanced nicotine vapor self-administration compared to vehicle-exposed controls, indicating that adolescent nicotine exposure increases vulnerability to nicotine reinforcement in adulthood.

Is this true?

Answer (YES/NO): NO